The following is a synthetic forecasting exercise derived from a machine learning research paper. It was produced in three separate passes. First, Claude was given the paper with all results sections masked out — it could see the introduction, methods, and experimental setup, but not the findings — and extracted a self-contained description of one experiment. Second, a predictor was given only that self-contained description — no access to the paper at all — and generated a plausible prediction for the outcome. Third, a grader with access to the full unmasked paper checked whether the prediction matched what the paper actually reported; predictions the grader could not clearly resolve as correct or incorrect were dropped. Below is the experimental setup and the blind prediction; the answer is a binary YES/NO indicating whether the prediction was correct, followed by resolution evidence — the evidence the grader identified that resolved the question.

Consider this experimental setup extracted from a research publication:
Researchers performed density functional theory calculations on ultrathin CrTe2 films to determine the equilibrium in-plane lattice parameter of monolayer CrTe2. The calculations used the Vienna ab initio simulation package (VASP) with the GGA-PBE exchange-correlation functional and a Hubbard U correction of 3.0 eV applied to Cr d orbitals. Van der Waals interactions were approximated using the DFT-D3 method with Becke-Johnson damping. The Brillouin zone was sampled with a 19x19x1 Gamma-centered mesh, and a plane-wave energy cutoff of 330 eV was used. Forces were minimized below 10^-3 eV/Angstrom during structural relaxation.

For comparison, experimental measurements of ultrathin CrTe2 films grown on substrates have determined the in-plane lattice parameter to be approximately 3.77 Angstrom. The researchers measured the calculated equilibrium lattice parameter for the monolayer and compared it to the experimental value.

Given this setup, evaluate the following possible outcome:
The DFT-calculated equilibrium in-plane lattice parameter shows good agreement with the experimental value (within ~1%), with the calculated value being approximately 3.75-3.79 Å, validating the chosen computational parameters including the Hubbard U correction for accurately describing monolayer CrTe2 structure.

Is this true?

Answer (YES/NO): NO